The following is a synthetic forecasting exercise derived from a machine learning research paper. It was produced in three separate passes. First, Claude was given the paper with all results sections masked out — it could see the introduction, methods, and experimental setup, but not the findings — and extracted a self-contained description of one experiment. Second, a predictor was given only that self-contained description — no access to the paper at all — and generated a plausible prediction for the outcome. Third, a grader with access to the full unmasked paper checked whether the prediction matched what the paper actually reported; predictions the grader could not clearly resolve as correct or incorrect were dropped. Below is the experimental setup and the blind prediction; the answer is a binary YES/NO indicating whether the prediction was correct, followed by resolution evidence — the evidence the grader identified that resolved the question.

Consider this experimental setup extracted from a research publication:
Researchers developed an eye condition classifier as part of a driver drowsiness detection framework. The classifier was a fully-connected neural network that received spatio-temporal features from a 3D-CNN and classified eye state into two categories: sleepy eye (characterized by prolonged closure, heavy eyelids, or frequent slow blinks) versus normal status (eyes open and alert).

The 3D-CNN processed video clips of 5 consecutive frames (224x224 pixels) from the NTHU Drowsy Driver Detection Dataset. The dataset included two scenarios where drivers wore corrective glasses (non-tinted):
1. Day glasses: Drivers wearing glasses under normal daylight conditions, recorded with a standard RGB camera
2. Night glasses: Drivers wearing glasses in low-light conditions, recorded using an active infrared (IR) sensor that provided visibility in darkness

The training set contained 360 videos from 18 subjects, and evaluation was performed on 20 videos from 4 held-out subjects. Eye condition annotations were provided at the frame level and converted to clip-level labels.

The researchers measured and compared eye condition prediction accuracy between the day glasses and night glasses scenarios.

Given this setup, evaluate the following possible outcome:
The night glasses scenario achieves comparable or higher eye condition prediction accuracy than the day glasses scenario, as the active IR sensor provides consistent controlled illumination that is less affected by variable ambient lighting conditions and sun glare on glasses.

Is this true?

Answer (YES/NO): YES